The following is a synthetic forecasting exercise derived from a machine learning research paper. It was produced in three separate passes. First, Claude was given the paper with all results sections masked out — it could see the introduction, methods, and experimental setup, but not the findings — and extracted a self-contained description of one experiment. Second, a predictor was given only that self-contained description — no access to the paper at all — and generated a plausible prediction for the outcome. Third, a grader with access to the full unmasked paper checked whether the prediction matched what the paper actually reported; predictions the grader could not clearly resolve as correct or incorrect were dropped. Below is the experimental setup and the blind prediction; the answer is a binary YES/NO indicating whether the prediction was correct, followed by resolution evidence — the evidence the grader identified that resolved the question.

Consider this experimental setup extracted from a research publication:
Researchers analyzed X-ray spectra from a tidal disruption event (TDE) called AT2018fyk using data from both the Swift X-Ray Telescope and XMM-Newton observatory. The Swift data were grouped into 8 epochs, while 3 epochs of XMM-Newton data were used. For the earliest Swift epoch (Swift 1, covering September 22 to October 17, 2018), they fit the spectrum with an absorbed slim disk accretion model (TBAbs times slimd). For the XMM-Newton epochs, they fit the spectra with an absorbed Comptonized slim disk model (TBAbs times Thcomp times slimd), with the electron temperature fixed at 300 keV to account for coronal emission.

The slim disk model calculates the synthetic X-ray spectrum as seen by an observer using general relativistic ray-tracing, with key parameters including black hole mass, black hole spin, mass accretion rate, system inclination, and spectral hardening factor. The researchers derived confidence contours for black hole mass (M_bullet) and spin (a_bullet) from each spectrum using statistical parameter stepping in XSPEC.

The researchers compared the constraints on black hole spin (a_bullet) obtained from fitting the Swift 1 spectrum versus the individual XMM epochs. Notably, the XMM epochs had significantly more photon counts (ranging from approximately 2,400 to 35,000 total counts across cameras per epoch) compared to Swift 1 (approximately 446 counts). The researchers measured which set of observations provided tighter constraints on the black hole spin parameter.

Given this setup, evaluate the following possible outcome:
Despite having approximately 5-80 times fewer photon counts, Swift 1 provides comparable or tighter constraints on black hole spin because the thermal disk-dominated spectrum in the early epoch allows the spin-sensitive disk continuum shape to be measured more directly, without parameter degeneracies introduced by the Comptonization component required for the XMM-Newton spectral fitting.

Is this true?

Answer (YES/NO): YES